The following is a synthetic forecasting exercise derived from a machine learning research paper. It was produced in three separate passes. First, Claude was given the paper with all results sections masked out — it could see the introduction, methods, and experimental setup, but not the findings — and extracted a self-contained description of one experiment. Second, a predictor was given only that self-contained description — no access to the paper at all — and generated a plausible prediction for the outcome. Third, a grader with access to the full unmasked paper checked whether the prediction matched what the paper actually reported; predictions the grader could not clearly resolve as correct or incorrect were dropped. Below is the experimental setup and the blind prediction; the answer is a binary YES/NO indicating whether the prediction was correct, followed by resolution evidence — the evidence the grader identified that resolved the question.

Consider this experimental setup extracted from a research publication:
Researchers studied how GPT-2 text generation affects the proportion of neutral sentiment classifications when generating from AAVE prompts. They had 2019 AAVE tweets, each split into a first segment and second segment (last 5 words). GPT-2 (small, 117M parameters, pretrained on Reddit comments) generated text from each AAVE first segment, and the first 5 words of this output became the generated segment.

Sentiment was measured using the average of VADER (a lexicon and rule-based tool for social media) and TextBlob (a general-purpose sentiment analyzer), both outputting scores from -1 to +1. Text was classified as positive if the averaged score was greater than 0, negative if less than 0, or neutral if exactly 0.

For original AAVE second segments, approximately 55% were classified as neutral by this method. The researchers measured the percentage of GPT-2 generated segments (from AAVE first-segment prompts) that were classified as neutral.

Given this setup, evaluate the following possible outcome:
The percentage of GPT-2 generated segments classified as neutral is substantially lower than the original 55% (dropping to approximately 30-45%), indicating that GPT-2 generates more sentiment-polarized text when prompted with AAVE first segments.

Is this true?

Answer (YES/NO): NO